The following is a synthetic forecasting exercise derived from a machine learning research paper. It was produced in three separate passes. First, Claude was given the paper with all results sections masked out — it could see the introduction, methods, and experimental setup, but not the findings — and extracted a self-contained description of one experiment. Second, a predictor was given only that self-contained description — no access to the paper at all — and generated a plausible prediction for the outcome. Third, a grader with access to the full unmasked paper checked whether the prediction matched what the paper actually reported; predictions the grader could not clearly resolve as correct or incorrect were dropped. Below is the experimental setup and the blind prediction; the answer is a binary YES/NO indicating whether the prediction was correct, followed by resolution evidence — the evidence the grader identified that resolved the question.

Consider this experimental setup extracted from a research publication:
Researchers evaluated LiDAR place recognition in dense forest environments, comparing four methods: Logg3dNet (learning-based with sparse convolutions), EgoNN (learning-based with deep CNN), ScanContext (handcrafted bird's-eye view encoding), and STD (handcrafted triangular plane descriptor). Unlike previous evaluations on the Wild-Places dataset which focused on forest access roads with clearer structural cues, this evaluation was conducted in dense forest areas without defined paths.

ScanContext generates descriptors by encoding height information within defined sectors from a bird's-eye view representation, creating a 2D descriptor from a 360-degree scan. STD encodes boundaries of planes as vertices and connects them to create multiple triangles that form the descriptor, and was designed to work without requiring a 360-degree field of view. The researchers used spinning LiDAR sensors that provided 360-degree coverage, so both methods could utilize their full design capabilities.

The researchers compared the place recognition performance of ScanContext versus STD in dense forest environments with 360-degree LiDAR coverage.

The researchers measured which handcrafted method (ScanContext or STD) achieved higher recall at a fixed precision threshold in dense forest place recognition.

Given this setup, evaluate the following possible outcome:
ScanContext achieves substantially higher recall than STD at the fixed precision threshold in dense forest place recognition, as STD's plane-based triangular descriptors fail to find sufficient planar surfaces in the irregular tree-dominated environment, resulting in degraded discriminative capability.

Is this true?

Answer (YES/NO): NO